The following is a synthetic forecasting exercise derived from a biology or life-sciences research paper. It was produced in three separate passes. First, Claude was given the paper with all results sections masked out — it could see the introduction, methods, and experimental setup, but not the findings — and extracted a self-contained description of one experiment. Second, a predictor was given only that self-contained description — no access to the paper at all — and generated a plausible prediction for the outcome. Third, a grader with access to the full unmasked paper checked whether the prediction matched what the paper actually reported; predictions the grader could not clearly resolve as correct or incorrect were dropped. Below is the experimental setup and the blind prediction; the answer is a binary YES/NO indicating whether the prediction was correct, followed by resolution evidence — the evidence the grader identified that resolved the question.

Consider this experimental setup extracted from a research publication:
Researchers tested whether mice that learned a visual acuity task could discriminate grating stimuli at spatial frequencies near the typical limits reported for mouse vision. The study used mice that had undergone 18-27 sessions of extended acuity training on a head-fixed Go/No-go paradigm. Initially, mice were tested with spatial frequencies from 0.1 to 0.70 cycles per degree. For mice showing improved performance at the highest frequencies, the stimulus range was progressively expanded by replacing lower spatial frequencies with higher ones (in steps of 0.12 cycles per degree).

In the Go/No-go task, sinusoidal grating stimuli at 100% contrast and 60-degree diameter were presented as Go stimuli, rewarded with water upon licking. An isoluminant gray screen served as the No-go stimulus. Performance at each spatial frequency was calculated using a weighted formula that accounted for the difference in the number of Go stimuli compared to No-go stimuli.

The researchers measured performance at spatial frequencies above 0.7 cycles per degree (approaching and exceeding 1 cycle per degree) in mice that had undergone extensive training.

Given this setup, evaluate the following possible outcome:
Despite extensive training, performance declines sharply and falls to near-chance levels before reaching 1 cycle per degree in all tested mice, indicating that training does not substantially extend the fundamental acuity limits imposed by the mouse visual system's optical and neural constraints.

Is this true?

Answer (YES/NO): NO